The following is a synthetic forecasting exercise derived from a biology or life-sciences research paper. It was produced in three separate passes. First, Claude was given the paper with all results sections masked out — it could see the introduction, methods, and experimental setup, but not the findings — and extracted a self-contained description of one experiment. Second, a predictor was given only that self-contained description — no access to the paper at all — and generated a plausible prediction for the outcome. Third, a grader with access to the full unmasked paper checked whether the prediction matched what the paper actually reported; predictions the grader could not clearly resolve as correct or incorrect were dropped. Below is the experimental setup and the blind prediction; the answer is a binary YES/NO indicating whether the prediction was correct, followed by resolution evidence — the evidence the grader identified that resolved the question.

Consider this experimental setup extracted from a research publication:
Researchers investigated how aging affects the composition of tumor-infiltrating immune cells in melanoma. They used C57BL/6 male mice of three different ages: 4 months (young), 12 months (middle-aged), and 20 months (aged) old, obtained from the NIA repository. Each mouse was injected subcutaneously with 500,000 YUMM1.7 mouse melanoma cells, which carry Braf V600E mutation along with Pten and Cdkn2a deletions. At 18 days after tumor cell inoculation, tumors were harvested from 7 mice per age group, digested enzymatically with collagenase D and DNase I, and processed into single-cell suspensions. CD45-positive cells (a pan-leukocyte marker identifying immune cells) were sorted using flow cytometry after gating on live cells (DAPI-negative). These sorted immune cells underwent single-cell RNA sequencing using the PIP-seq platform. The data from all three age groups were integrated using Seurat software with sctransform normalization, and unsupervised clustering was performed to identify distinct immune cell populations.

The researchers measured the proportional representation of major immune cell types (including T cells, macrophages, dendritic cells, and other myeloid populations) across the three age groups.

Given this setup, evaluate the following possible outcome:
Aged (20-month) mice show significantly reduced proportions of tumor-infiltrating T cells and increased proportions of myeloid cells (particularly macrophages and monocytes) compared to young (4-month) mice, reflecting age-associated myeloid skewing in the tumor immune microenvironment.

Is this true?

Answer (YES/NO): NO